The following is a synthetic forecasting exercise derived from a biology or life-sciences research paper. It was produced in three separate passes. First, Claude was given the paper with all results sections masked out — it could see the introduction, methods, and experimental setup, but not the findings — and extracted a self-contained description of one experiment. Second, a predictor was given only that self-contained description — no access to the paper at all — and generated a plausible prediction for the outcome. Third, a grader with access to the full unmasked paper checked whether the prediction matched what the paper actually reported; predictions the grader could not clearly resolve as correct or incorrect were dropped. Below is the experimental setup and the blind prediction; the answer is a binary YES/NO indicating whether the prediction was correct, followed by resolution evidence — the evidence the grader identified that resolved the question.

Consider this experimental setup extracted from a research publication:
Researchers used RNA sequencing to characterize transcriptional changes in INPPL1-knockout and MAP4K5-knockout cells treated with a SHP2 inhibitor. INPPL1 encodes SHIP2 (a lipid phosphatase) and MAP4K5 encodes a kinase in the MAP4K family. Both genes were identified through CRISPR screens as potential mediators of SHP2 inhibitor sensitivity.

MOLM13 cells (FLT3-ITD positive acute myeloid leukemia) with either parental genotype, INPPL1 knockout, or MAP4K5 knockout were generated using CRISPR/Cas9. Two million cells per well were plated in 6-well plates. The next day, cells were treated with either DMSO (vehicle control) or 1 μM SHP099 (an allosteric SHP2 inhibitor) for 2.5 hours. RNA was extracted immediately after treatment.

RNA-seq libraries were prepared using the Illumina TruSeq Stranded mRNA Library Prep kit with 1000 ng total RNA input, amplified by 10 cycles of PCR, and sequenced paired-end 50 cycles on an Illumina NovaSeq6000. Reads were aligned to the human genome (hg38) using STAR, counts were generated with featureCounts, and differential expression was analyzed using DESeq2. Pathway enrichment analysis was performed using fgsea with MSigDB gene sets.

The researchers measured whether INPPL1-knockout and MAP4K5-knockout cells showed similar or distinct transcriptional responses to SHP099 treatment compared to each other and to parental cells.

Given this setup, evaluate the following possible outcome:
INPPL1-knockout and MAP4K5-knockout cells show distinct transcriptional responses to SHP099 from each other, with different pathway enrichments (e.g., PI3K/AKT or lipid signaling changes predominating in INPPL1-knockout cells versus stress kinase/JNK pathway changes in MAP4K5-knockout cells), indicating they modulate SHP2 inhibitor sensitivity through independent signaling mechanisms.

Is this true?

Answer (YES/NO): NO